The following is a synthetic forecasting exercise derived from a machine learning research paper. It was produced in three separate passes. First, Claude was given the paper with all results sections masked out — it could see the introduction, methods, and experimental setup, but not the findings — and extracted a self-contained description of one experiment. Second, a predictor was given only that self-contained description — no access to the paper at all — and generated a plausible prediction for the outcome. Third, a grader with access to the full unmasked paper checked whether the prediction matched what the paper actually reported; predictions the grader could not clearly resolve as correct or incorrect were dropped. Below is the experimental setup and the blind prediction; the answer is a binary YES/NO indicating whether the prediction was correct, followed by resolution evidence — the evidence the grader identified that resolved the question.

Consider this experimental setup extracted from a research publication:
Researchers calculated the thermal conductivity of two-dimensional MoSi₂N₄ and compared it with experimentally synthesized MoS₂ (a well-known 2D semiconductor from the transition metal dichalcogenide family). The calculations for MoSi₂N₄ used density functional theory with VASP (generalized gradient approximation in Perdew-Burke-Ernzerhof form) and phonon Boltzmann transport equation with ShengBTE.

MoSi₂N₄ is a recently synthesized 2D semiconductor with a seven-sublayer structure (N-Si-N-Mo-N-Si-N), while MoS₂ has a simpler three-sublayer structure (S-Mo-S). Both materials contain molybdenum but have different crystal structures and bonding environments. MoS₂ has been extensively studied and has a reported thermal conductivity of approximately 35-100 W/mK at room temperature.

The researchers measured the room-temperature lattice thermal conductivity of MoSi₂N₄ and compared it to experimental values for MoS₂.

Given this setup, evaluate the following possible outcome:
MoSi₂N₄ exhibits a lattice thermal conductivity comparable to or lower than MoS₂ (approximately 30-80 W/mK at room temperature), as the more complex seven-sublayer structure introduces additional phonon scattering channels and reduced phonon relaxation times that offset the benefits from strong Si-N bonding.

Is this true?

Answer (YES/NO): NO